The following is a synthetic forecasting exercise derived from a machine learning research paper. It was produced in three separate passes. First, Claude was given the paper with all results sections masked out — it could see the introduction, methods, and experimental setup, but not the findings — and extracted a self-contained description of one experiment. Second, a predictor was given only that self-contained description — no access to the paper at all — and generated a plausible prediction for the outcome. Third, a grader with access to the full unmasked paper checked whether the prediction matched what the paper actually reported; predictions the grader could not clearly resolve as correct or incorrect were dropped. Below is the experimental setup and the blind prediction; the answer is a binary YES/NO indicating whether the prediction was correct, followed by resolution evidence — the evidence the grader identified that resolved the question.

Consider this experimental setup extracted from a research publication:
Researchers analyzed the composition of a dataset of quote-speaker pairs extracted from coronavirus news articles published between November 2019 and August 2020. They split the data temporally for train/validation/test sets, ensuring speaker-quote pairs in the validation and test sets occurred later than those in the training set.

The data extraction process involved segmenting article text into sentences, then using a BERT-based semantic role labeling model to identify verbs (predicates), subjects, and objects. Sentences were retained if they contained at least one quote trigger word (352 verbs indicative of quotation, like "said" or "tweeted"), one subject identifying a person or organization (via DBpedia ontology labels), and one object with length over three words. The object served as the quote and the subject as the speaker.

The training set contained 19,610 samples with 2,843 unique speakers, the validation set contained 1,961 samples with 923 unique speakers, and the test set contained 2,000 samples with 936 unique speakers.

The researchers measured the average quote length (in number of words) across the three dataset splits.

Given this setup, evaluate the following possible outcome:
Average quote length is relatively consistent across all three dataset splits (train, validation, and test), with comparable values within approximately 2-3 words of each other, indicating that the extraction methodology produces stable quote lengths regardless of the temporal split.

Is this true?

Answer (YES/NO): YES